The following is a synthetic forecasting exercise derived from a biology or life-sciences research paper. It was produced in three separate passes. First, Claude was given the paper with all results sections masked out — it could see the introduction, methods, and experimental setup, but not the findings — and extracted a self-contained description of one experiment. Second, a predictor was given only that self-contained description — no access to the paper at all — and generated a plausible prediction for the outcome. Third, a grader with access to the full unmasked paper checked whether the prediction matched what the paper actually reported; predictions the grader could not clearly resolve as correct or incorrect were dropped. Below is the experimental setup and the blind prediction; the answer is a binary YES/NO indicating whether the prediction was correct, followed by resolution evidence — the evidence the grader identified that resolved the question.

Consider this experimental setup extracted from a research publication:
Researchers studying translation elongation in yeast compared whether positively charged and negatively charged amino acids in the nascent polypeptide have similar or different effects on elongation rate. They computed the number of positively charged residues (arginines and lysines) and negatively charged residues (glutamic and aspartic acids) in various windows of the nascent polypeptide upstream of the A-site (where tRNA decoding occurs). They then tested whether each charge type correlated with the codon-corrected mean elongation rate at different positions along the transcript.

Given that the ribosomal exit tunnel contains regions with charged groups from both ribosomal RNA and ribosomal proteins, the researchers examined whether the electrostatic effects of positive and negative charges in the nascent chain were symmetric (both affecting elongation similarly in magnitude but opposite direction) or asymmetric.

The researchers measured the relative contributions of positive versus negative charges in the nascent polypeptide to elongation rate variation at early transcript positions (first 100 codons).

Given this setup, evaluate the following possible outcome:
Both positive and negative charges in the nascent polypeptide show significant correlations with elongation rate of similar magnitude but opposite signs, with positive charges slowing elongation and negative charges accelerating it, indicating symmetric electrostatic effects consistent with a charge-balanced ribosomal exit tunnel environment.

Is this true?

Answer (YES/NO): NO